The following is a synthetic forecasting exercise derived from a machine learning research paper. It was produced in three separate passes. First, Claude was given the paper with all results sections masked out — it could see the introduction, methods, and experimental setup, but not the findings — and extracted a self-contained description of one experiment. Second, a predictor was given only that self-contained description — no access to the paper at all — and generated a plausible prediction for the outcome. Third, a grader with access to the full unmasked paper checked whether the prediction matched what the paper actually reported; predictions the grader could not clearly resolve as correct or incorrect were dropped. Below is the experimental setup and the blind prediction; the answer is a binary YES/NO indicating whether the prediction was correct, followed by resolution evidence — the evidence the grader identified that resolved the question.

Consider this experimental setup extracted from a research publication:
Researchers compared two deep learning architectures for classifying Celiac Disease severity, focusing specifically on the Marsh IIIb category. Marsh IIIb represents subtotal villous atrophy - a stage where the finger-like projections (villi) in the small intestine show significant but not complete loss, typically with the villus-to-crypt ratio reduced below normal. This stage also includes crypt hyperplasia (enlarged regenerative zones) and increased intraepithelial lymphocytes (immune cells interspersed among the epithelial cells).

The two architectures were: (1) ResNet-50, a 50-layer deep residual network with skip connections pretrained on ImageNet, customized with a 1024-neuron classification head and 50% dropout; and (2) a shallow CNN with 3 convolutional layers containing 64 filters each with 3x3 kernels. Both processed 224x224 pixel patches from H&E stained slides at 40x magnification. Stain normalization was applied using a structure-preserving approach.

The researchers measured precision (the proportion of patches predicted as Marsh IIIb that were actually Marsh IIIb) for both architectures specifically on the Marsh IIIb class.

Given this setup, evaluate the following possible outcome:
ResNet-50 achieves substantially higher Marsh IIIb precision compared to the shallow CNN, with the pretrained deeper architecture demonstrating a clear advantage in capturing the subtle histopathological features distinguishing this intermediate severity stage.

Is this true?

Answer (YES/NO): NO